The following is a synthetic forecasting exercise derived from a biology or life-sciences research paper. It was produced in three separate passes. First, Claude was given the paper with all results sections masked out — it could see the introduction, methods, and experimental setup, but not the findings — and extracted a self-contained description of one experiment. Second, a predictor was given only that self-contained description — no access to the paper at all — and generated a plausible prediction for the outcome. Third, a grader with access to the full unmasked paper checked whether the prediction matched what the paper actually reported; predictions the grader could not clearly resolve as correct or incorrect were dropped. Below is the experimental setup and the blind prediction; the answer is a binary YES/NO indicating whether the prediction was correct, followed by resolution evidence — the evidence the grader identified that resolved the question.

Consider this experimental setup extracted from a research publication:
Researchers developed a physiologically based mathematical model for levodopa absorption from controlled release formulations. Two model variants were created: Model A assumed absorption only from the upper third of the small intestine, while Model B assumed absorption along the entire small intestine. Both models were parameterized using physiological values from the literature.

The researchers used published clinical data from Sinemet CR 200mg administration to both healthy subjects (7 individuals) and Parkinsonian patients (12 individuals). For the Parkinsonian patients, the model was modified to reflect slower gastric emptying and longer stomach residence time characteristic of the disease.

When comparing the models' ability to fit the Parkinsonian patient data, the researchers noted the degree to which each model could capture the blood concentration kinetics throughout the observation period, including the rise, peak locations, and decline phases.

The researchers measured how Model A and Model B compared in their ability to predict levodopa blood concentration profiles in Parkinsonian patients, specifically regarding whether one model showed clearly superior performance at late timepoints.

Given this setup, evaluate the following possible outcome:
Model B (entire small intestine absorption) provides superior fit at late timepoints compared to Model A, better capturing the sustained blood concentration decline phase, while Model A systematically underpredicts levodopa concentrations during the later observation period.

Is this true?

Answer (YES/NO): NO